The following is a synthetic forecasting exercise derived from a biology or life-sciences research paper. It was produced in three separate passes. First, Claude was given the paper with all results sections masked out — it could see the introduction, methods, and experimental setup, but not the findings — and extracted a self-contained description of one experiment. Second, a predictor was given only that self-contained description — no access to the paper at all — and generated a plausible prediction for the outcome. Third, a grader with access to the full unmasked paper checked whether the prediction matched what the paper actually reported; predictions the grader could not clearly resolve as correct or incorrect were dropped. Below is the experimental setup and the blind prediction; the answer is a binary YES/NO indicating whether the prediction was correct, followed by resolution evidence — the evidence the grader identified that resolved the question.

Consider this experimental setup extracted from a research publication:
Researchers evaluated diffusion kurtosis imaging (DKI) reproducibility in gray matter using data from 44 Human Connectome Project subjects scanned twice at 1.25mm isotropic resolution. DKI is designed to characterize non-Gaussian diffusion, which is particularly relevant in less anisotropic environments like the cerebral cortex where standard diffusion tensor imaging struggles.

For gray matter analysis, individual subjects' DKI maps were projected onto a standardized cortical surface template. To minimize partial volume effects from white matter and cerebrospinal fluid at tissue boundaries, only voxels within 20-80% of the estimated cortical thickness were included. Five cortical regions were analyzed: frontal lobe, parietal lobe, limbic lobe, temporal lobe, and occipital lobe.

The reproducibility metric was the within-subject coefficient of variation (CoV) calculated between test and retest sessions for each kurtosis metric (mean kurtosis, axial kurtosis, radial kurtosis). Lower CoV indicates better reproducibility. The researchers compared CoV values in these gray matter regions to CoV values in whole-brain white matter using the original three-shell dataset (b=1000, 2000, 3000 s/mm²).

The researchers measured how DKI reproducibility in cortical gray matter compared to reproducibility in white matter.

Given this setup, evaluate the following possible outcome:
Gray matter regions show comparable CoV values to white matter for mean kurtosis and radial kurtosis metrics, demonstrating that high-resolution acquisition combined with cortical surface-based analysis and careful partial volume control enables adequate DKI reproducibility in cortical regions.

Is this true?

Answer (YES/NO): NO